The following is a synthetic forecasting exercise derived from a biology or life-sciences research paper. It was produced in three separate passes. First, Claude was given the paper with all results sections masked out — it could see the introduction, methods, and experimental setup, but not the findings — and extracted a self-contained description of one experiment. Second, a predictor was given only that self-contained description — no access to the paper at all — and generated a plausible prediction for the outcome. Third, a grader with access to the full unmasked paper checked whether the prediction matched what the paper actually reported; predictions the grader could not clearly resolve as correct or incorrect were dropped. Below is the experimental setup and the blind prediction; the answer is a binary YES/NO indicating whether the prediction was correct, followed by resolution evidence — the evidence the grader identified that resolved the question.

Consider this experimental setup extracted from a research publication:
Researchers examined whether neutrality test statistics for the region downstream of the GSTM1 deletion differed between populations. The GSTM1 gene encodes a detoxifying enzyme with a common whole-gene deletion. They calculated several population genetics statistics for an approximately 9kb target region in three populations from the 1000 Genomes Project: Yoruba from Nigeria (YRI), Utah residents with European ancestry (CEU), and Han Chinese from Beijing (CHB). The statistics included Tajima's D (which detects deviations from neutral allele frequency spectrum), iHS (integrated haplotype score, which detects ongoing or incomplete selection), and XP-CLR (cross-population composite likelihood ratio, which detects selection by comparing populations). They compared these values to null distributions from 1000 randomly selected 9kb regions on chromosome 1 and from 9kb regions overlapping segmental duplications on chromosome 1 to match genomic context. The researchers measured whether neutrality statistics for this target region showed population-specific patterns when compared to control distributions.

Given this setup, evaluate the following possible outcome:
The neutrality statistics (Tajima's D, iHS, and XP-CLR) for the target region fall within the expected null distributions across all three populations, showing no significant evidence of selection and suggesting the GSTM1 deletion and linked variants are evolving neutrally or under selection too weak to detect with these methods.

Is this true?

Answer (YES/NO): NO